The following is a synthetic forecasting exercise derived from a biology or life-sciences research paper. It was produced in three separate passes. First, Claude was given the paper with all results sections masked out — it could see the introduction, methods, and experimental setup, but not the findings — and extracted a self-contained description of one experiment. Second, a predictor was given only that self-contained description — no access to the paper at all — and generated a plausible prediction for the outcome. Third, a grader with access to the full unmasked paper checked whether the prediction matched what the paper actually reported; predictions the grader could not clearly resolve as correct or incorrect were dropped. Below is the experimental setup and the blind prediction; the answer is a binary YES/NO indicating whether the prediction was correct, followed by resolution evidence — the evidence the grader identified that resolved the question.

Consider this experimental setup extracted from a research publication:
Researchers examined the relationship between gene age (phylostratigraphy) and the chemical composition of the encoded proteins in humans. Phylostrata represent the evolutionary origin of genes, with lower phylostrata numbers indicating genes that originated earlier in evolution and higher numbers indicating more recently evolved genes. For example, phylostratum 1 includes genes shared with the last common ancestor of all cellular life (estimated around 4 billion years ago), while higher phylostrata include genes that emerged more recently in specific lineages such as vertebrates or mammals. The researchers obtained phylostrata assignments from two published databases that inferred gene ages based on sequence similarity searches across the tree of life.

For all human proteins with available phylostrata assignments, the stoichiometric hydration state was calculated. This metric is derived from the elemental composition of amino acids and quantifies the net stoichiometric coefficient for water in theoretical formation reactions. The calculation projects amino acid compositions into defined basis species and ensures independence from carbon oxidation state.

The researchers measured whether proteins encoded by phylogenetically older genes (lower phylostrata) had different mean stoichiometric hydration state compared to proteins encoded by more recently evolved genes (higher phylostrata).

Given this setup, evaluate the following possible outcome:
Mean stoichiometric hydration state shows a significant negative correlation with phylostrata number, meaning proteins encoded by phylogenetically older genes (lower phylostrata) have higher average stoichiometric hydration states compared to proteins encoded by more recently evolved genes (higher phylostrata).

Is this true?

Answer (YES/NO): YES